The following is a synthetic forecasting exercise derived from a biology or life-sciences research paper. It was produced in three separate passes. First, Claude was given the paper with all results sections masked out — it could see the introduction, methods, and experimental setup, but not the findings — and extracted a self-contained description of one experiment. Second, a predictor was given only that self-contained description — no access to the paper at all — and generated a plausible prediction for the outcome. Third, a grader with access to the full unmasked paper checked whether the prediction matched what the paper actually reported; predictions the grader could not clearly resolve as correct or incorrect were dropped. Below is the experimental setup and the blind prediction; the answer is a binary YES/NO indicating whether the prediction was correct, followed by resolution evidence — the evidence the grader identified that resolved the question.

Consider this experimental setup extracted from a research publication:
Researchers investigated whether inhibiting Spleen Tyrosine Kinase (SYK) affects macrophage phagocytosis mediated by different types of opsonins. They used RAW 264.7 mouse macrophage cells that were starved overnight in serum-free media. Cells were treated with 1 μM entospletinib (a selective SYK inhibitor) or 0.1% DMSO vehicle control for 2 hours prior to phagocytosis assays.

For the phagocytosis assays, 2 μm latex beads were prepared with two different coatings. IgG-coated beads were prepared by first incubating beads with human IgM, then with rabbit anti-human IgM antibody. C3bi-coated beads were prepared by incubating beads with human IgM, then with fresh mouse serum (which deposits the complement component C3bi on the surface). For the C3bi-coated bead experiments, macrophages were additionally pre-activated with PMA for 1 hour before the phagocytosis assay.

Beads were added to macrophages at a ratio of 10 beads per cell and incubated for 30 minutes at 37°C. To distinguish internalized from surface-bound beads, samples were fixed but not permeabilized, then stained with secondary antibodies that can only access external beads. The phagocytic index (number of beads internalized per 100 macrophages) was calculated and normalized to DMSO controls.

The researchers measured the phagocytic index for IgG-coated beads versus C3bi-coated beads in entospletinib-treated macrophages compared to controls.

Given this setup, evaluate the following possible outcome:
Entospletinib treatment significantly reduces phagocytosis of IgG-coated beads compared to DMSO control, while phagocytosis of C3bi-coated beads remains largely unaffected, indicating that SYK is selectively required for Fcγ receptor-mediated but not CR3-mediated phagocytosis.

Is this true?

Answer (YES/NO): NO